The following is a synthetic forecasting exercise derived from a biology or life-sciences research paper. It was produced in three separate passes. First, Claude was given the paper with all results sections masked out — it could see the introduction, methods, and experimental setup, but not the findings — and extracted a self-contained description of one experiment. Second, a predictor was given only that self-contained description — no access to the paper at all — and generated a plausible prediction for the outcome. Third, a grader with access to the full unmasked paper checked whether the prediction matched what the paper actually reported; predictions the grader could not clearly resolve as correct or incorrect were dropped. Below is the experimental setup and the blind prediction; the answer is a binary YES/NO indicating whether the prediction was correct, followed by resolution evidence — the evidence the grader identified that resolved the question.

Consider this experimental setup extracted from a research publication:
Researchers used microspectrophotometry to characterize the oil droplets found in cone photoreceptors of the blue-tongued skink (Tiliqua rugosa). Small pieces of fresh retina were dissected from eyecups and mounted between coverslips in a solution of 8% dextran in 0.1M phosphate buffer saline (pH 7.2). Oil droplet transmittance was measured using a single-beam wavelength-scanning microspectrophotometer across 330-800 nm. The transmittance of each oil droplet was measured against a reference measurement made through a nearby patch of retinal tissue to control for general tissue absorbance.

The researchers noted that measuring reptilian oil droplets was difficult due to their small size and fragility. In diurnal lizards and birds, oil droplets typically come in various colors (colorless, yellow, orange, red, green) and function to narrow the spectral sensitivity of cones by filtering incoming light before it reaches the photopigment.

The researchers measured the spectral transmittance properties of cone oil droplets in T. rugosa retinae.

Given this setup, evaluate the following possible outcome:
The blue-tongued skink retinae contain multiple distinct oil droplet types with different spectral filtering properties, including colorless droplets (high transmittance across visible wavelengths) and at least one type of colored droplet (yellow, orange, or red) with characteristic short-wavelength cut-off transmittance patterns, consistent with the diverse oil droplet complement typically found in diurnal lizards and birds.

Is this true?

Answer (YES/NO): NO